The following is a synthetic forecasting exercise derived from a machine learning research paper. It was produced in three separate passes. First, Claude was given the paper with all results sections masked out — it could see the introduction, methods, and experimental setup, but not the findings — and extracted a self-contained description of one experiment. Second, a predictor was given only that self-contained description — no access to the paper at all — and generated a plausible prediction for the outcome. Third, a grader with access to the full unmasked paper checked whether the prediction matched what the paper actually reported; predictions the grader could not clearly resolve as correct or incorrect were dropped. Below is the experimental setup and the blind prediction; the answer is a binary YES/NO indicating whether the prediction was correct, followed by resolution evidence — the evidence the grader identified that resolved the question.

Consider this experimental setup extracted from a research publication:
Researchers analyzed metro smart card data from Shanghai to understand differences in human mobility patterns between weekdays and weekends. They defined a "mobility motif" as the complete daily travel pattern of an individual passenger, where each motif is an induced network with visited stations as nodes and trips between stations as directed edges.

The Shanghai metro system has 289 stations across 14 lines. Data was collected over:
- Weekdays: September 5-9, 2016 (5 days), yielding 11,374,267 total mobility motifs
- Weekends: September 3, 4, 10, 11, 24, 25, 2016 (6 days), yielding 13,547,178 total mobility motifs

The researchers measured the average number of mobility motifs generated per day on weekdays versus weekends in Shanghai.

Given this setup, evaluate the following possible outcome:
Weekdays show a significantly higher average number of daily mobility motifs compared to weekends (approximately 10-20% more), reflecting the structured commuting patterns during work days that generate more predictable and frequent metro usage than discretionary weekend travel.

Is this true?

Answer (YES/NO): NO